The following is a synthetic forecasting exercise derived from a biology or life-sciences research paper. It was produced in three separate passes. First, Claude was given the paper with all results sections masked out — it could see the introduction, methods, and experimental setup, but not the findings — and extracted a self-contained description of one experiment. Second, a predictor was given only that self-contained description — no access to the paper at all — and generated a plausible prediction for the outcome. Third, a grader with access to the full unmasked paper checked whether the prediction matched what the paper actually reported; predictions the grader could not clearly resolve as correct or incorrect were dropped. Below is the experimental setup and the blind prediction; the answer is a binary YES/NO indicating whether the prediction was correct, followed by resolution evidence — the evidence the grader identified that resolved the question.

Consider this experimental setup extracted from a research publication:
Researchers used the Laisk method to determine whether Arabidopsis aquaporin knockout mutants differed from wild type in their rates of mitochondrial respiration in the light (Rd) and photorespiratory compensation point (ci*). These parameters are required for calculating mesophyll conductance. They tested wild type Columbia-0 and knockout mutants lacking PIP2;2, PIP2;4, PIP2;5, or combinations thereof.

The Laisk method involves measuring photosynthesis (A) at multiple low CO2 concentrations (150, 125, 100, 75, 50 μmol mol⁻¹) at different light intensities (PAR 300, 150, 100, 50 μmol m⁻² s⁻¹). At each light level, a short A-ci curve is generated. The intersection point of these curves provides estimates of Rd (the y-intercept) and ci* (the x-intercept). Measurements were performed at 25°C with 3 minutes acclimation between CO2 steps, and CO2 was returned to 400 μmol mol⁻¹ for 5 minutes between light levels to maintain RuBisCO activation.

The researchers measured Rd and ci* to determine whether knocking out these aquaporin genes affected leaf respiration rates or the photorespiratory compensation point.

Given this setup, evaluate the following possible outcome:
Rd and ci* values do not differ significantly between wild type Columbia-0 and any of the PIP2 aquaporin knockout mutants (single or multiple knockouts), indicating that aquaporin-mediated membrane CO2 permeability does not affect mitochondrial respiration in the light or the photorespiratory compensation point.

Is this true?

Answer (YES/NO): YES